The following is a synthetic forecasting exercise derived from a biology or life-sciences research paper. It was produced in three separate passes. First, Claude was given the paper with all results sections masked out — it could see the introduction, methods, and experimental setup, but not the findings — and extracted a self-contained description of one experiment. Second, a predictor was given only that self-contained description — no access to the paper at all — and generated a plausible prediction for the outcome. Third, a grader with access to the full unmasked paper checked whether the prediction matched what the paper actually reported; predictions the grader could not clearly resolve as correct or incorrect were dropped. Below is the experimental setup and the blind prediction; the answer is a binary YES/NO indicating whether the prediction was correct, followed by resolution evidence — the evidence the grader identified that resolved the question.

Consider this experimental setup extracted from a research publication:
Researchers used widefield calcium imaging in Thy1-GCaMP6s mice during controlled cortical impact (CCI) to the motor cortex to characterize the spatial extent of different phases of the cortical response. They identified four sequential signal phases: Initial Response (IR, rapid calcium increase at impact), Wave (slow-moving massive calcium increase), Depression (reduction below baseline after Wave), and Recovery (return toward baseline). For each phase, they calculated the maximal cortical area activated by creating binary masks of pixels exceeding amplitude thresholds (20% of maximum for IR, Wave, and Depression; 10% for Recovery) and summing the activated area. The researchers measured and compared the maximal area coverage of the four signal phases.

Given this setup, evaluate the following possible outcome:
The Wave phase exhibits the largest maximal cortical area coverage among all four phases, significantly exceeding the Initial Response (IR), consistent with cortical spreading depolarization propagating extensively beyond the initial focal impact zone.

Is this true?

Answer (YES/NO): NO